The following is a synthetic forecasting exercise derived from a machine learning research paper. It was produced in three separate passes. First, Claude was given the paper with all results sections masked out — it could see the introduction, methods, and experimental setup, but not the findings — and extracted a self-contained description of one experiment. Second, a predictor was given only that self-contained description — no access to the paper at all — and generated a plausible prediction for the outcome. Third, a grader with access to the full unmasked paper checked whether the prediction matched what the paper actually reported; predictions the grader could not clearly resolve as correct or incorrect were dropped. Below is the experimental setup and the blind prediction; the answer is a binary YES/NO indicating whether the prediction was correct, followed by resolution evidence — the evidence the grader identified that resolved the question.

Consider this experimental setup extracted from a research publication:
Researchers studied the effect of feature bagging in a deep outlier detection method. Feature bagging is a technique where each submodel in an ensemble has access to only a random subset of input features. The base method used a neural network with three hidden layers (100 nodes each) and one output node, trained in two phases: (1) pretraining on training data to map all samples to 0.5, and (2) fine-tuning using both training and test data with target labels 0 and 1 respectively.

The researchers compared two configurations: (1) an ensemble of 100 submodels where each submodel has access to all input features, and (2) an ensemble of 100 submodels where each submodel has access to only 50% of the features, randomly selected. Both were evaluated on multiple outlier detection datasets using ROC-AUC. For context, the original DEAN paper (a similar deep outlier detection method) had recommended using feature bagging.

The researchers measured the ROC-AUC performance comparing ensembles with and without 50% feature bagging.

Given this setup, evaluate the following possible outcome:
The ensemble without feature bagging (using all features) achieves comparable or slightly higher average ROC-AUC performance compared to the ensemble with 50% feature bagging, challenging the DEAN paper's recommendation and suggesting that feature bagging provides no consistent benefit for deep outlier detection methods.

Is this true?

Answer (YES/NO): NO